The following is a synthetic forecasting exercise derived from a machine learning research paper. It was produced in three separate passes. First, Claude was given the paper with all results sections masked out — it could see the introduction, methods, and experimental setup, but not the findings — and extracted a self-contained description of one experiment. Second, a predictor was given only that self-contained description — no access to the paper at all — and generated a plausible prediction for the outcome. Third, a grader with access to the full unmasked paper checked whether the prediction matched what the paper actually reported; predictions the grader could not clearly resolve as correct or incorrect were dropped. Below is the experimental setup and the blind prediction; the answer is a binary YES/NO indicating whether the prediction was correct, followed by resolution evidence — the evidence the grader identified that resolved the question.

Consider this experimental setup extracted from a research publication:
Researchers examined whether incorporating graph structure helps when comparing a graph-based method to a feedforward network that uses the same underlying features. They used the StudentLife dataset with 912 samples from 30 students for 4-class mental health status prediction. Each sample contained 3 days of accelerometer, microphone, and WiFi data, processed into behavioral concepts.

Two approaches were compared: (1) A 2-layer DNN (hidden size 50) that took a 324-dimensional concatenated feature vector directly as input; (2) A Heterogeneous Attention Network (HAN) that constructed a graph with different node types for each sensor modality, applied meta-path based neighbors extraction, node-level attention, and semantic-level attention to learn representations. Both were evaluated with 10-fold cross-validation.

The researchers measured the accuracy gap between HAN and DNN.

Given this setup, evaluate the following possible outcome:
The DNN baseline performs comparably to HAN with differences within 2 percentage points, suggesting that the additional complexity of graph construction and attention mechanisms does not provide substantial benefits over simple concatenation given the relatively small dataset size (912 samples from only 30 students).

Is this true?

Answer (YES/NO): NO